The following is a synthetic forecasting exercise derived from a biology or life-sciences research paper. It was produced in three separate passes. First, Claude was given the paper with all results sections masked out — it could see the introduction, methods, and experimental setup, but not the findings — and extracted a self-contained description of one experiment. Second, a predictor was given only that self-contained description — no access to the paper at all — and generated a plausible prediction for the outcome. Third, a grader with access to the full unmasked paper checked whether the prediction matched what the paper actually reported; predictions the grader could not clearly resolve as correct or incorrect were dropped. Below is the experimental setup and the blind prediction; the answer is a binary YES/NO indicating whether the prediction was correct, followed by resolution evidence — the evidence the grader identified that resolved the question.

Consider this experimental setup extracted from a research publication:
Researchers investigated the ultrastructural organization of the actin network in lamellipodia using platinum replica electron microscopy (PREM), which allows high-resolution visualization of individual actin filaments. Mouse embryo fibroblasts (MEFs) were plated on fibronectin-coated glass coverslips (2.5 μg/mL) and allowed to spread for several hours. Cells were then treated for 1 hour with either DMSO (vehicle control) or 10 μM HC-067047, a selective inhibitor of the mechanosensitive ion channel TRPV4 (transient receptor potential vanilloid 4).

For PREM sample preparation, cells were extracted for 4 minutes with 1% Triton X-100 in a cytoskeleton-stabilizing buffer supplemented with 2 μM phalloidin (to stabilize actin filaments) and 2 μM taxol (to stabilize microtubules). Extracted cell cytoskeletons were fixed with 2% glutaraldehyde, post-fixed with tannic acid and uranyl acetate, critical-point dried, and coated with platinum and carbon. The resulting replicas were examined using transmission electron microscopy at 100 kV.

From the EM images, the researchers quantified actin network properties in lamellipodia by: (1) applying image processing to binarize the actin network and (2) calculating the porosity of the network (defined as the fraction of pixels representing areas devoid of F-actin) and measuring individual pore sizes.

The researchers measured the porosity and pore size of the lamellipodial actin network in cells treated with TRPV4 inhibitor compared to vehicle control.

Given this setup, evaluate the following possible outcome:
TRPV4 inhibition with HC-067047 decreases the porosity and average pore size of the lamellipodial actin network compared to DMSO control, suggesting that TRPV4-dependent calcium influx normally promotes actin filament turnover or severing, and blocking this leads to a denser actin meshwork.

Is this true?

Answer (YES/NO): NO